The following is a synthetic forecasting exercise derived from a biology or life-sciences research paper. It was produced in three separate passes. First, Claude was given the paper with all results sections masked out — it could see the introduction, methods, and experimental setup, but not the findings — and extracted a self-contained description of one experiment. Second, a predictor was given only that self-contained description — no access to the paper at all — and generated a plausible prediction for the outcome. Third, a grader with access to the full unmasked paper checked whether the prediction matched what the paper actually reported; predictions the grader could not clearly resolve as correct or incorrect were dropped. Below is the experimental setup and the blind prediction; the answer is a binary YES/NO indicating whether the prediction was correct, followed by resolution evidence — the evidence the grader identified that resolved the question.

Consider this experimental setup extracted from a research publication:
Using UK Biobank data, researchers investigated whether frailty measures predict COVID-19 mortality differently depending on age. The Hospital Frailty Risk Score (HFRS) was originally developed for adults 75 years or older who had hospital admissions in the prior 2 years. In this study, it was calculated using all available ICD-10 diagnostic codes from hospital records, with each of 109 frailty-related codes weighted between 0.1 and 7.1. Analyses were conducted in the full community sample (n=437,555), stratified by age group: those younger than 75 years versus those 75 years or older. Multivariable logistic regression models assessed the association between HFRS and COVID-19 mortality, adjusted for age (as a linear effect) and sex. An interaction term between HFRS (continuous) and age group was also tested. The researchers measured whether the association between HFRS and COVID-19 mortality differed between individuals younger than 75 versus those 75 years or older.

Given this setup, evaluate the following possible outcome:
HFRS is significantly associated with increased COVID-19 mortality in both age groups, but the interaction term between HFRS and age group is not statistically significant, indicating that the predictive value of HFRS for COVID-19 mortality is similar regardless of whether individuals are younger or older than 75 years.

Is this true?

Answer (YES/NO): NO